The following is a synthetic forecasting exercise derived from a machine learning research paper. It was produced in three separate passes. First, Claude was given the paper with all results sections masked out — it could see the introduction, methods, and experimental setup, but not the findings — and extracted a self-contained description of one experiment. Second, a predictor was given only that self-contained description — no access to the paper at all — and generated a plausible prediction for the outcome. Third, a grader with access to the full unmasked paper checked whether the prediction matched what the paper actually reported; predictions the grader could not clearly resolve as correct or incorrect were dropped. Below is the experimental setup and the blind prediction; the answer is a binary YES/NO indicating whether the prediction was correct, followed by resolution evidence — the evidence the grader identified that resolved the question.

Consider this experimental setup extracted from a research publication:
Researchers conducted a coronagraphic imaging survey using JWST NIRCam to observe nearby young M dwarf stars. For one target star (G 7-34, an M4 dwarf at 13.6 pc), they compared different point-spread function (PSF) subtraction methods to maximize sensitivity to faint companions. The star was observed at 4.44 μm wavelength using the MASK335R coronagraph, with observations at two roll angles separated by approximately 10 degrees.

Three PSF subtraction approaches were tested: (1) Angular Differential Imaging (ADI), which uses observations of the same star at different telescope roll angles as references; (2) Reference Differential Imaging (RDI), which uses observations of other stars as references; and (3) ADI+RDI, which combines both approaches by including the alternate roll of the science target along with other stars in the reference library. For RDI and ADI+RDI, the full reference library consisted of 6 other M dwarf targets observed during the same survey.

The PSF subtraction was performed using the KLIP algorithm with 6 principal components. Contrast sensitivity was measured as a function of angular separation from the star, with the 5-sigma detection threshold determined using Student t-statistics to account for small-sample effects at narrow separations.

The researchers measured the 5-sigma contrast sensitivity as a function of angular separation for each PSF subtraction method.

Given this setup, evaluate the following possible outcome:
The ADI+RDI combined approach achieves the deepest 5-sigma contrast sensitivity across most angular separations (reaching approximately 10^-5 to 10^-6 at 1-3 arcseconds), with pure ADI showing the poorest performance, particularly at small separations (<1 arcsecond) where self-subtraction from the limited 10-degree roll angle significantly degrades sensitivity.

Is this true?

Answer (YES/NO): NO